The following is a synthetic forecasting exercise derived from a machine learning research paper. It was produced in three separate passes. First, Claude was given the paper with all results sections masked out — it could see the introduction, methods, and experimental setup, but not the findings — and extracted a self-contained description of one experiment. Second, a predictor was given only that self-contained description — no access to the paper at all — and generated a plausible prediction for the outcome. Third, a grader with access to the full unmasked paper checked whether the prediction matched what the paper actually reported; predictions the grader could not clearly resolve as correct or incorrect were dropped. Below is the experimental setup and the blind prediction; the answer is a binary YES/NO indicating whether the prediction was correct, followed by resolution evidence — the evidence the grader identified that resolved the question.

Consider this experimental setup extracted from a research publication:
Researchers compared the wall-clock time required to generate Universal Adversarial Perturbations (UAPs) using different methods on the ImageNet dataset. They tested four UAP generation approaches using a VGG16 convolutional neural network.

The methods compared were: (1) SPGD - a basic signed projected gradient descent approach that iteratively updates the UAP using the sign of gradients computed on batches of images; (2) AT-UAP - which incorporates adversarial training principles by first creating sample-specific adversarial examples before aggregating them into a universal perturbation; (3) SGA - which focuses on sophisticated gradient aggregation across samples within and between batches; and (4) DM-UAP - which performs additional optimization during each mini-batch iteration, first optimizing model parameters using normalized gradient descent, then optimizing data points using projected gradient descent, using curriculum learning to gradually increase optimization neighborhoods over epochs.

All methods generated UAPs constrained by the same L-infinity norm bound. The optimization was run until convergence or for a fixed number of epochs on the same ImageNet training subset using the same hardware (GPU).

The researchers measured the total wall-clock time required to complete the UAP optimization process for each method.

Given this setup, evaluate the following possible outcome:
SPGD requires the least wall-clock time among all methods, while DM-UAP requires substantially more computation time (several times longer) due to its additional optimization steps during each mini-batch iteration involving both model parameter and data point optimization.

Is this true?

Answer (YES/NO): YES